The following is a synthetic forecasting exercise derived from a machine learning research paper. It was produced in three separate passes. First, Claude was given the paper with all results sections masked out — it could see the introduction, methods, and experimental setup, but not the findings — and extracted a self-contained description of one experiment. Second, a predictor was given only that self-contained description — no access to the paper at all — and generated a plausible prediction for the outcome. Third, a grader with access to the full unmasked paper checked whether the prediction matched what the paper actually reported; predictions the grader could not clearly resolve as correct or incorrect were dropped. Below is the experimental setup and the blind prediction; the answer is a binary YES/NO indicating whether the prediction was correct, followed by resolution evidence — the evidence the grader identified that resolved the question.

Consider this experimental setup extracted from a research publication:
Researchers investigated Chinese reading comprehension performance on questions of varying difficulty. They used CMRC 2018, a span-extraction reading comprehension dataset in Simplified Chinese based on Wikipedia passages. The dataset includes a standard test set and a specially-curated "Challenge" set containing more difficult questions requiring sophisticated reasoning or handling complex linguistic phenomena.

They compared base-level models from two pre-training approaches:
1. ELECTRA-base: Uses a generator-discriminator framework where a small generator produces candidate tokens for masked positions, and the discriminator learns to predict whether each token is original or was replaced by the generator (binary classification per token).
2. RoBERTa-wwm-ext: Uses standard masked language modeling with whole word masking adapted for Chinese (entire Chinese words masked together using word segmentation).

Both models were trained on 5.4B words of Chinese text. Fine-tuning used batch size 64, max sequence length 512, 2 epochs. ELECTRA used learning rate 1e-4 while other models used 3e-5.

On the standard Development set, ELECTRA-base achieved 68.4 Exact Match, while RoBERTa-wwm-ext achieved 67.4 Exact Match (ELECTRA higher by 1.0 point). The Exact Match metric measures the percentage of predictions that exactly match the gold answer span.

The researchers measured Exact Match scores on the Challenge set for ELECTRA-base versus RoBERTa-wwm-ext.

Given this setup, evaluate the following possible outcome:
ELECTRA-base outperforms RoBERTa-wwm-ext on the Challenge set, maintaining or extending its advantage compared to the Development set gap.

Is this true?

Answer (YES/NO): NO